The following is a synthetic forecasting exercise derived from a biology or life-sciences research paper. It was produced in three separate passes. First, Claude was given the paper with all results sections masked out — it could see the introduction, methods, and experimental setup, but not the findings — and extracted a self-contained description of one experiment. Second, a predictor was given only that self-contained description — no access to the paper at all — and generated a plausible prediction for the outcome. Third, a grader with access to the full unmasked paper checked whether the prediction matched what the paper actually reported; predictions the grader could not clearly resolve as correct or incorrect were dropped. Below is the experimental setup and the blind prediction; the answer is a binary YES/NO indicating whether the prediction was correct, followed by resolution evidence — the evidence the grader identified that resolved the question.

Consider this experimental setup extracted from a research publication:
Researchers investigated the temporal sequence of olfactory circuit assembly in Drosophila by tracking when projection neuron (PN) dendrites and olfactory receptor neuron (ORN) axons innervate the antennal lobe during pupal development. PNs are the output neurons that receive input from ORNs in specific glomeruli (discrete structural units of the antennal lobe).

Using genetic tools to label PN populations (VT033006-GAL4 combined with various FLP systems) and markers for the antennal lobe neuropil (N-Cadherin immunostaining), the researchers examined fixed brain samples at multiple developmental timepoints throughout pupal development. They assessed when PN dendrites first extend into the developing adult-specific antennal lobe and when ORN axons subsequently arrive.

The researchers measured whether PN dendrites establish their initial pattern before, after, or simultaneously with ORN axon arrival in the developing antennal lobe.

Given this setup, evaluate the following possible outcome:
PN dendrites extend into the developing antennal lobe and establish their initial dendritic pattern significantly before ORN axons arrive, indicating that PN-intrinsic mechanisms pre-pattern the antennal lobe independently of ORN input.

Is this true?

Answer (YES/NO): YES